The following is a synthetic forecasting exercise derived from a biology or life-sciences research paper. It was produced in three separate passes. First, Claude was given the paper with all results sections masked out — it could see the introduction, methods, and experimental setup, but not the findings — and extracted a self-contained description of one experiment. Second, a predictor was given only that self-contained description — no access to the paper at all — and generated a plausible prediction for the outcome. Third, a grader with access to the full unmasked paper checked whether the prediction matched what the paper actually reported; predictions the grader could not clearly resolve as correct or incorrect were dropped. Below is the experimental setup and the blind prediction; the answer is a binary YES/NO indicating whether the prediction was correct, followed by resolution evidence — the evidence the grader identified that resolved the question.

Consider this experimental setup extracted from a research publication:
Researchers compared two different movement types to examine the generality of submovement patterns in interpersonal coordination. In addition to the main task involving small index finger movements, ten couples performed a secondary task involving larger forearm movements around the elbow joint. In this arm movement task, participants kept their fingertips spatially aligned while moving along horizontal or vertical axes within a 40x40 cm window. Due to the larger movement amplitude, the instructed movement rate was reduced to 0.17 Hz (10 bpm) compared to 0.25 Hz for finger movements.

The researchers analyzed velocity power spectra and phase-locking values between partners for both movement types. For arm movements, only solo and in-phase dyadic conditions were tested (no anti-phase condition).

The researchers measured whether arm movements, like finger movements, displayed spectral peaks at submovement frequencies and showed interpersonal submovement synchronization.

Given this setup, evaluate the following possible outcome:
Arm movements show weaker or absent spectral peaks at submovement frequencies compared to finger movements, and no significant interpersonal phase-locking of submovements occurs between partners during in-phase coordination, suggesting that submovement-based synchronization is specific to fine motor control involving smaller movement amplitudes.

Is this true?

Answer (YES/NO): NO